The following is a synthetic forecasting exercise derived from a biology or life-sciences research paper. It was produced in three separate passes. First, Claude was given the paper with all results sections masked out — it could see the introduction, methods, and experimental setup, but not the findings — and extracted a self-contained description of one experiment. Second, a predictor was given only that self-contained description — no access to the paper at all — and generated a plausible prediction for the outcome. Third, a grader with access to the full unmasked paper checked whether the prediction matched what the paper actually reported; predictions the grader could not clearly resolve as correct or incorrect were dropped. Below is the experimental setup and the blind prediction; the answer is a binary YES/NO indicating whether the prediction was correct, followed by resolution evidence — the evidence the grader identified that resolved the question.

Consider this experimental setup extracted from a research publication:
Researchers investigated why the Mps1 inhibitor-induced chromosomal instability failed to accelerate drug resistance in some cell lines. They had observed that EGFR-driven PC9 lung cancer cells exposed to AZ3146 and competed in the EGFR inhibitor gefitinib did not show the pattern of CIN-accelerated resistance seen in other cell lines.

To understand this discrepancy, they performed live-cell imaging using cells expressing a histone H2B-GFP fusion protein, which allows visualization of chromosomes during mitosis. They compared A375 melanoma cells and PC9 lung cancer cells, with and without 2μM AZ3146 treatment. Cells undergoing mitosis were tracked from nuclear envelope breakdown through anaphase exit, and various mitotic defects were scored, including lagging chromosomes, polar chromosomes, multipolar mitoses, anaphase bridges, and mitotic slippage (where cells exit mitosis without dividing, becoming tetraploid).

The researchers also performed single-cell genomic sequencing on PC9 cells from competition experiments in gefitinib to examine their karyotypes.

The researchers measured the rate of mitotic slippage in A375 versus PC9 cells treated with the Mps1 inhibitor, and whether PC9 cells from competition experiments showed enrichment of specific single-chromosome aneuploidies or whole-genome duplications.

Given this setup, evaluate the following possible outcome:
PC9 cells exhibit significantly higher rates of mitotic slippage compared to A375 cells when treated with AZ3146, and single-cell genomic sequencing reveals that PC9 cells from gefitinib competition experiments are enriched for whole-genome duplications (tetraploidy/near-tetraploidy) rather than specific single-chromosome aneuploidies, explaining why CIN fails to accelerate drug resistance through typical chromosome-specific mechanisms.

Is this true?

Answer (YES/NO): YES